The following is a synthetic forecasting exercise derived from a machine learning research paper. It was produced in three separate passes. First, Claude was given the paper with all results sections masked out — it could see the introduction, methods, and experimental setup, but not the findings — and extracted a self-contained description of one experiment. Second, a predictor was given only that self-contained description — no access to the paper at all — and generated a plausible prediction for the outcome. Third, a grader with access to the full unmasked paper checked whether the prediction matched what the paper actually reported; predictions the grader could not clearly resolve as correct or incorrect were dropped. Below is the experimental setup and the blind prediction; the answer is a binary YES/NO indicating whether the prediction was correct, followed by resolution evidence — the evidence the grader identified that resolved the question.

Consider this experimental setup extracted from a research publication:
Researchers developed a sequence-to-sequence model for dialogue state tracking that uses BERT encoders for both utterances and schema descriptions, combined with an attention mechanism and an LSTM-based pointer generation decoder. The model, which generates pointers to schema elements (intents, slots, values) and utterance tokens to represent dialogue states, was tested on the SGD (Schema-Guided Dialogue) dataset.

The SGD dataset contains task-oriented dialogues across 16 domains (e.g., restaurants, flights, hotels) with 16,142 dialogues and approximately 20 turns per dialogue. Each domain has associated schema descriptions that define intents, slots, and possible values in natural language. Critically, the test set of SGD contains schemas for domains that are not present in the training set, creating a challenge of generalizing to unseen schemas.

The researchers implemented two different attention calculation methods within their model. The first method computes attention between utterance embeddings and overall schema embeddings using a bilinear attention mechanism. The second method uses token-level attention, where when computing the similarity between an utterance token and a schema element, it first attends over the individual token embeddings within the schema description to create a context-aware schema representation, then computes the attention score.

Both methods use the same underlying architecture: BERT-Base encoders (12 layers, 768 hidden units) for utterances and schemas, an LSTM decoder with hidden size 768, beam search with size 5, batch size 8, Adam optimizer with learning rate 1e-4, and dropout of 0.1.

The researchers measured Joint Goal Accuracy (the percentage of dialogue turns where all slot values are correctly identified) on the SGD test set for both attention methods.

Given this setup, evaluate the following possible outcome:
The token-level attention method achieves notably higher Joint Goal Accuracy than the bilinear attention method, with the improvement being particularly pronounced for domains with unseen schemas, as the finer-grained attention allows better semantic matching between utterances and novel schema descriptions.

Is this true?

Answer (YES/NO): NO